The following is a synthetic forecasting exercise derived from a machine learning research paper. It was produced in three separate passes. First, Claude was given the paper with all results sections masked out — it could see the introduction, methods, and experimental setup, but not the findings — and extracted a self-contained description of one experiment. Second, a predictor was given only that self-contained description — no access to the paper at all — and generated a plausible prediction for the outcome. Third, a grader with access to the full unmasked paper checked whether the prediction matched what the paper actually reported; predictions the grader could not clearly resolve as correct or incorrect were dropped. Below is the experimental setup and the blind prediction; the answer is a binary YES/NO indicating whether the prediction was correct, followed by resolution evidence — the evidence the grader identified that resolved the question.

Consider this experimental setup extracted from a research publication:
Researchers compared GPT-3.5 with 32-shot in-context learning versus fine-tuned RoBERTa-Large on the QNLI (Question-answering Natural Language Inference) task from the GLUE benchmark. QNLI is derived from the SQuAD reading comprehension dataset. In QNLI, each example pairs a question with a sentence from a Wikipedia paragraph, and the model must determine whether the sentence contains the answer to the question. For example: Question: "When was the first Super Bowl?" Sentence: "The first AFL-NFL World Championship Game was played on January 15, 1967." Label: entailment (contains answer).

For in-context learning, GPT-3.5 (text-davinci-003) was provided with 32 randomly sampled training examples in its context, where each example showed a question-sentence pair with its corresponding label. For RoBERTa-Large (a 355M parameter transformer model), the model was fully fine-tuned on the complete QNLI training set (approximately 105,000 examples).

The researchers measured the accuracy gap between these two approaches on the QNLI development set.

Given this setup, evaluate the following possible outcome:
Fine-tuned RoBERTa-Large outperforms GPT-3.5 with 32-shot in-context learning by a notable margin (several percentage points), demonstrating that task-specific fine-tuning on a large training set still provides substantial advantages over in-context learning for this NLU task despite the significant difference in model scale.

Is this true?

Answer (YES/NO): YES